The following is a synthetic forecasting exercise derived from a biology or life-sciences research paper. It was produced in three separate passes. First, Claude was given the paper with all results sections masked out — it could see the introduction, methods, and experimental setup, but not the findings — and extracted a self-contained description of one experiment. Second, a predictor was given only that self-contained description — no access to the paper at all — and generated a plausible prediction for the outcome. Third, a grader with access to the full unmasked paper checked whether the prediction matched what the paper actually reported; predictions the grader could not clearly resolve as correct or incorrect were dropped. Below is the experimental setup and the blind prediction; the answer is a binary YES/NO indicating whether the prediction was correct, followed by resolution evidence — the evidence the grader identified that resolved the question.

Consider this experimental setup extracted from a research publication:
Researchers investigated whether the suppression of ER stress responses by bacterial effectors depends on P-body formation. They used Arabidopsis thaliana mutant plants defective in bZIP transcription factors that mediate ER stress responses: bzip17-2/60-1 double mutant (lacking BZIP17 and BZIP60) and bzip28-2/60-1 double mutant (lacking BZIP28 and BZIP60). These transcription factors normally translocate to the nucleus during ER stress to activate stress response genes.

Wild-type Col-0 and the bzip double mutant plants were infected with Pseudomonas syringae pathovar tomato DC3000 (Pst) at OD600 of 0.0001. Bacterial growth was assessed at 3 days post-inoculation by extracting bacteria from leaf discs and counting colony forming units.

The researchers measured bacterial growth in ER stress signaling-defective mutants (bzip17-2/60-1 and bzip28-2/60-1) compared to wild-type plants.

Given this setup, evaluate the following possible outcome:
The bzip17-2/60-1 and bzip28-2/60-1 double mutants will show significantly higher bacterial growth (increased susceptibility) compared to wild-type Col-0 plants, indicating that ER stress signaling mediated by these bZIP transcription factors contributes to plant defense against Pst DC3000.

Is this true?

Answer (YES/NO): YES